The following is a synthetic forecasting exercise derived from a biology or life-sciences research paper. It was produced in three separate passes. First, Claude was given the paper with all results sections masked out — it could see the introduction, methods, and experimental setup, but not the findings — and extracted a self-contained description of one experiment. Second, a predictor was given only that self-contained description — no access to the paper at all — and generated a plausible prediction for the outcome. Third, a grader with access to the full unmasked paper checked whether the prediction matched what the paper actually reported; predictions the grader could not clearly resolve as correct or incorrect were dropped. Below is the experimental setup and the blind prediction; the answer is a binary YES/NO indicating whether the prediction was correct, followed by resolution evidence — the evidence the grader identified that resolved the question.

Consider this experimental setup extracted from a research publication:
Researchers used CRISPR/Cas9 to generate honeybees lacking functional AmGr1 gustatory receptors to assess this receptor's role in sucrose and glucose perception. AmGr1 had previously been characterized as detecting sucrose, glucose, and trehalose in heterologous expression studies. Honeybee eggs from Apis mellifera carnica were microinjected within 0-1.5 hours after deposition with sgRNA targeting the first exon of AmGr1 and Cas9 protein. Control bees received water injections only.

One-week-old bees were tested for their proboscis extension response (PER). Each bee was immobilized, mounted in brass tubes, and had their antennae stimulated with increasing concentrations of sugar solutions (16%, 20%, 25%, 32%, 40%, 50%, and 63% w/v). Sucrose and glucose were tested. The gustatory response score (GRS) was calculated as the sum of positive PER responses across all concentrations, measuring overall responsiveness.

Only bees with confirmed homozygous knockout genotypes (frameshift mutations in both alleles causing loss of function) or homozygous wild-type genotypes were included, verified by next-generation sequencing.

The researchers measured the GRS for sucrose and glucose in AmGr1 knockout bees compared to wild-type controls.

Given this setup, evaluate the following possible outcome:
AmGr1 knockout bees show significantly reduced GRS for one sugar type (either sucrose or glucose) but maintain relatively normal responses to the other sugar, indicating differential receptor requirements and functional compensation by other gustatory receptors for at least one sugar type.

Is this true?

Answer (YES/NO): NO